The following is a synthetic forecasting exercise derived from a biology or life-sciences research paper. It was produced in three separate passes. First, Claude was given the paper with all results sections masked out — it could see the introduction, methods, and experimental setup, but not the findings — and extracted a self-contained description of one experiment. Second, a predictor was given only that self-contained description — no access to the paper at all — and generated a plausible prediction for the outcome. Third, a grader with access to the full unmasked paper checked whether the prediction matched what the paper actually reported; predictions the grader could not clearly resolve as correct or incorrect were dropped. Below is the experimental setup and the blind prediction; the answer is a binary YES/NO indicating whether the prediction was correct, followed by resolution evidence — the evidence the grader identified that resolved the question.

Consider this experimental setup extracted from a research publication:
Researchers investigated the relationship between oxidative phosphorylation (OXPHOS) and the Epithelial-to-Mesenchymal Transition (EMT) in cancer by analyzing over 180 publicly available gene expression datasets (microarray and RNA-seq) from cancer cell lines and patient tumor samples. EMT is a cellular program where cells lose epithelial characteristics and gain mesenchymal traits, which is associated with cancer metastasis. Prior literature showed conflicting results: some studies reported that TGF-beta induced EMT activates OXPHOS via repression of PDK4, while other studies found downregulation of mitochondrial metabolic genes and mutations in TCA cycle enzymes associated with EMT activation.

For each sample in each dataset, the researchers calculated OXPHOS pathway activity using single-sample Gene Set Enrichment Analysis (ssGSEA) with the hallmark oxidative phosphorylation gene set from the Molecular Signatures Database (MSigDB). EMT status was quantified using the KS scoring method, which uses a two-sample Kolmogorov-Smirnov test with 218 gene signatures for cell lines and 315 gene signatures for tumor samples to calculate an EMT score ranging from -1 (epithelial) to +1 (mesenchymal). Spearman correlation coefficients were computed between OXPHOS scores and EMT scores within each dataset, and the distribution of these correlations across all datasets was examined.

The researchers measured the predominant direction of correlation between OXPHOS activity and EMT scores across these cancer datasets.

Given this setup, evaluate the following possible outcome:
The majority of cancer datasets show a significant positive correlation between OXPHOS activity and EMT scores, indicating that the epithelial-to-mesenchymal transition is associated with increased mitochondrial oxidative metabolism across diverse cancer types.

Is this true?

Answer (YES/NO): NO